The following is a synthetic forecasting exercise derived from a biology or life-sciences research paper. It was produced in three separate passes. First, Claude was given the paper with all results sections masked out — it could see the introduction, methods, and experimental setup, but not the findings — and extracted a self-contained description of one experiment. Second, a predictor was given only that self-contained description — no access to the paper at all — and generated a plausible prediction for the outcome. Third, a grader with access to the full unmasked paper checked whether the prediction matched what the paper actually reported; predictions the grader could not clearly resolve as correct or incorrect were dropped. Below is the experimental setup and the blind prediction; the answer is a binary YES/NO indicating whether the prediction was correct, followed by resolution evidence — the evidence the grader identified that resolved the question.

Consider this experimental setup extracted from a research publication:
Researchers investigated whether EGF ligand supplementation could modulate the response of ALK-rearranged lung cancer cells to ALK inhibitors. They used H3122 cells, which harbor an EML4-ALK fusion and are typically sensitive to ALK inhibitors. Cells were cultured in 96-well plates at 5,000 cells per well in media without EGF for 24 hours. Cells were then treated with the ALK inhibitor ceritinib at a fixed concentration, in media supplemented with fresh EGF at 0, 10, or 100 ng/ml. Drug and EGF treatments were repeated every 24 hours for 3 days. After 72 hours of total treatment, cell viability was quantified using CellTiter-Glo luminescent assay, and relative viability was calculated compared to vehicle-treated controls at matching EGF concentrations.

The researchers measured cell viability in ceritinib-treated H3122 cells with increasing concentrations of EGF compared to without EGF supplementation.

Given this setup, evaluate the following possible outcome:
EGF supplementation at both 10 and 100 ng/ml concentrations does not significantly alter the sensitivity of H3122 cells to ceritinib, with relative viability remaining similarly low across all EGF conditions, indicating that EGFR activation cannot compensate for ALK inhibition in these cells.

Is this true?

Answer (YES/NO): NO